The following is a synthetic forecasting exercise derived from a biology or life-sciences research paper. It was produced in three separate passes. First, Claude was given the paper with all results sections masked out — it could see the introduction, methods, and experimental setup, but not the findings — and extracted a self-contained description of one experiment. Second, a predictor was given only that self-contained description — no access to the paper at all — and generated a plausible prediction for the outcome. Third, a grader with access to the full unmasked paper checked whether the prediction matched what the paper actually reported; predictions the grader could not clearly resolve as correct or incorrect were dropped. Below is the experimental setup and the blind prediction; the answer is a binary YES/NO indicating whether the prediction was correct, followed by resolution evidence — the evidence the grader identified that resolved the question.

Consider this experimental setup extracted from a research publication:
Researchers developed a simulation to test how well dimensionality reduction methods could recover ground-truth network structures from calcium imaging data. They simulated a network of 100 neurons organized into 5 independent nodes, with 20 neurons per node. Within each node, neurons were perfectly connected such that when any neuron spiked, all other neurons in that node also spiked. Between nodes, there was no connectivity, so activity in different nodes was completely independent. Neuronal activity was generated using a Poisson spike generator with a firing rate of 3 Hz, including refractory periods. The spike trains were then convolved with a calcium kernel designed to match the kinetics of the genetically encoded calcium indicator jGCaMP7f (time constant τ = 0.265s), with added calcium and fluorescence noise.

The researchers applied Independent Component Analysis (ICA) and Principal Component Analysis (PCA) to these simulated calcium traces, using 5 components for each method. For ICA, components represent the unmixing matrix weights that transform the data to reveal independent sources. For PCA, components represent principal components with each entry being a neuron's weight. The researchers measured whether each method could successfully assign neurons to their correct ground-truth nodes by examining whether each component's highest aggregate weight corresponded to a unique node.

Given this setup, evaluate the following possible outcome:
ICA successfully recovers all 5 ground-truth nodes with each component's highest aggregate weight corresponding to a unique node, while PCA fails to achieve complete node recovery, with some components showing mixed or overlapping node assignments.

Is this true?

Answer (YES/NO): NO